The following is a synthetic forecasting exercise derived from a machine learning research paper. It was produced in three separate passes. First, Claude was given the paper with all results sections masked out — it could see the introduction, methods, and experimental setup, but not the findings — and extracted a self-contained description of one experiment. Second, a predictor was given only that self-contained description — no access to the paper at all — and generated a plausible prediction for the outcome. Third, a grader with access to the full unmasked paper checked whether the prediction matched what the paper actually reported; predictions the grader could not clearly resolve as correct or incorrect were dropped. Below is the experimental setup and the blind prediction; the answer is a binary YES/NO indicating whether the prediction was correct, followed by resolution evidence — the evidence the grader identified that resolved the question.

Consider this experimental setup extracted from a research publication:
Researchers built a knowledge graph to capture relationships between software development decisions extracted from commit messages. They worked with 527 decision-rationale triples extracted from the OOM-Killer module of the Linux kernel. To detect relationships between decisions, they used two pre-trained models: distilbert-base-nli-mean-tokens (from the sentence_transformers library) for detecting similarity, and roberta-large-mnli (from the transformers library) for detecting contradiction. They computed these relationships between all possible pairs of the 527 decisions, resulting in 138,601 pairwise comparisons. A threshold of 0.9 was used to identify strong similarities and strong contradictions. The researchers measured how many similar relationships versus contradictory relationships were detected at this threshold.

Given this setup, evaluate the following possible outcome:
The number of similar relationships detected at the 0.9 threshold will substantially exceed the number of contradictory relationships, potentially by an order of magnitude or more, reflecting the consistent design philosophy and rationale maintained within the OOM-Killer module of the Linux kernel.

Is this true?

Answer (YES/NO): NO